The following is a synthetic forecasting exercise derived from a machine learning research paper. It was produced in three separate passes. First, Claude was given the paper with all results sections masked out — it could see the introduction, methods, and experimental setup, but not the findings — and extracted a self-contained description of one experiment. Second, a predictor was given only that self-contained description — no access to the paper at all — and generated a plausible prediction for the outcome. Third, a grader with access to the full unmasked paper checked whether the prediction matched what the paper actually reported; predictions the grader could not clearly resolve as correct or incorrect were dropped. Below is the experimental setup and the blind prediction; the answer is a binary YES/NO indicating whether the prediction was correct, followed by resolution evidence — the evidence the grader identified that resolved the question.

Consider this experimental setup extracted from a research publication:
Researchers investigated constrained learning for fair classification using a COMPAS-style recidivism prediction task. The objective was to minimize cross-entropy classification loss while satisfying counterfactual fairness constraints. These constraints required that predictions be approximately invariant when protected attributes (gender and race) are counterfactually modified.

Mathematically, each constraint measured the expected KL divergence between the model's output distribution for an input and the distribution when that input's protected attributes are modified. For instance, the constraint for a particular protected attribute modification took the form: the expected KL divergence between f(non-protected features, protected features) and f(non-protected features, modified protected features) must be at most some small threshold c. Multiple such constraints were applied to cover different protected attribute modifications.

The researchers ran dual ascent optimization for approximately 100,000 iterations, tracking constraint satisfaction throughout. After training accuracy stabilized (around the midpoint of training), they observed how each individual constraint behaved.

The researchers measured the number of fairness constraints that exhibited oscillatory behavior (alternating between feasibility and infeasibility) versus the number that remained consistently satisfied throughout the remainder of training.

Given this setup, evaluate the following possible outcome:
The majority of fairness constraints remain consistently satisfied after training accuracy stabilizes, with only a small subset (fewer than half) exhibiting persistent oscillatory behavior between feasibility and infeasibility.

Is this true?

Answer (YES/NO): NO